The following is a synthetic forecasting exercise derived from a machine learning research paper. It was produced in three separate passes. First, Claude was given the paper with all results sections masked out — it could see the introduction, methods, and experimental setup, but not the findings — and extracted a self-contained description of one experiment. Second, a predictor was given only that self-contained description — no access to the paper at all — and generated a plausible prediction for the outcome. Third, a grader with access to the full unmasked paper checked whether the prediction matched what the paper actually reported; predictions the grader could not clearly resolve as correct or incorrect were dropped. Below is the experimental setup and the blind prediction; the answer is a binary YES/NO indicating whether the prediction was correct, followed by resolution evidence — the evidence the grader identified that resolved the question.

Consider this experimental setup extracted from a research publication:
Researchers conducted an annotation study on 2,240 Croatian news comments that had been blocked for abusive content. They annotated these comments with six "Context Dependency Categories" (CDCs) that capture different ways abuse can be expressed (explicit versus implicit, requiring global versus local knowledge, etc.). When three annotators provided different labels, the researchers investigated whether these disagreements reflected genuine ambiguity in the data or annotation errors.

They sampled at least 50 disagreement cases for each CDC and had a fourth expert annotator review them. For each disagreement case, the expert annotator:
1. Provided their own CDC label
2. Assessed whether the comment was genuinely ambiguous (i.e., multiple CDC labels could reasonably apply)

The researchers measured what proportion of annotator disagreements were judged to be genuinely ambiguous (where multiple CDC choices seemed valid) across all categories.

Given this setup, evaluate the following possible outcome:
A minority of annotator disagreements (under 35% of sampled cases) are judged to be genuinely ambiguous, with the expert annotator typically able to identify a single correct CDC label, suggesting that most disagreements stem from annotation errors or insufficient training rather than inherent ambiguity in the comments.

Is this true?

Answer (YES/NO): NO